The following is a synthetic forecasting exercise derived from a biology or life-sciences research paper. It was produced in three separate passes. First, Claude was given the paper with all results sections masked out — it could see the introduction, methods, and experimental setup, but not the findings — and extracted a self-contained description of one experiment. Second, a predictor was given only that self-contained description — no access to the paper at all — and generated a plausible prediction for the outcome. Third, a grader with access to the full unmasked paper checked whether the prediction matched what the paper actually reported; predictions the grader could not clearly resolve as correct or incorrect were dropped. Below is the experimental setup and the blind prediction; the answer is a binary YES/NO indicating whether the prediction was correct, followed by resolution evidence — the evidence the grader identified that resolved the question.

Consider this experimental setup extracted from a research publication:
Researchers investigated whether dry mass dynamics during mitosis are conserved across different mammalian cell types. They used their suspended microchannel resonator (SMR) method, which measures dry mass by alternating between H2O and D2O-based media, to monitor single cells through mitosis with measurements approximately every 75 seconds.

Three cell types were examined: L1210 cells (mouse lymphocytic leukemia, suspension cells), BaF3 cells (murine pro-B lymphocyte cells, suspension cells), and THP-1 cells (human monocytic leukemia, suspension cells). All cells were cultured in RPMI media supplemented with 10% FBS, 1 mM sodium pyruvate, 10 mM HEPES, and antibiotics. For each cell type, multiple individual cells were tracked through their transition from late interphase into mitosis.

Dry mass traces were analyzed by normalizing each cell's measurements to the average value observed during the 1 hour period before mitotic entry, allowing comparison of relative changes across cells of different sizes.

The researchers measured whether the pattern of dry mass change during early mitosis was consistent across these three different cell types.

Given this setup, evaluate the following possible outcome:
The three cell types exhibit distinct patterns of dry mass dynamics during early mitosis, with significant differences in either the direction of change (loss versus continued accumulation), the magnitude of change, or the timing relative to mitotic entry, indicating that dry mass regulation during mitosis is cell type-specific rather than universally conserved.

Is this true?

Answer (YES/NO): NO